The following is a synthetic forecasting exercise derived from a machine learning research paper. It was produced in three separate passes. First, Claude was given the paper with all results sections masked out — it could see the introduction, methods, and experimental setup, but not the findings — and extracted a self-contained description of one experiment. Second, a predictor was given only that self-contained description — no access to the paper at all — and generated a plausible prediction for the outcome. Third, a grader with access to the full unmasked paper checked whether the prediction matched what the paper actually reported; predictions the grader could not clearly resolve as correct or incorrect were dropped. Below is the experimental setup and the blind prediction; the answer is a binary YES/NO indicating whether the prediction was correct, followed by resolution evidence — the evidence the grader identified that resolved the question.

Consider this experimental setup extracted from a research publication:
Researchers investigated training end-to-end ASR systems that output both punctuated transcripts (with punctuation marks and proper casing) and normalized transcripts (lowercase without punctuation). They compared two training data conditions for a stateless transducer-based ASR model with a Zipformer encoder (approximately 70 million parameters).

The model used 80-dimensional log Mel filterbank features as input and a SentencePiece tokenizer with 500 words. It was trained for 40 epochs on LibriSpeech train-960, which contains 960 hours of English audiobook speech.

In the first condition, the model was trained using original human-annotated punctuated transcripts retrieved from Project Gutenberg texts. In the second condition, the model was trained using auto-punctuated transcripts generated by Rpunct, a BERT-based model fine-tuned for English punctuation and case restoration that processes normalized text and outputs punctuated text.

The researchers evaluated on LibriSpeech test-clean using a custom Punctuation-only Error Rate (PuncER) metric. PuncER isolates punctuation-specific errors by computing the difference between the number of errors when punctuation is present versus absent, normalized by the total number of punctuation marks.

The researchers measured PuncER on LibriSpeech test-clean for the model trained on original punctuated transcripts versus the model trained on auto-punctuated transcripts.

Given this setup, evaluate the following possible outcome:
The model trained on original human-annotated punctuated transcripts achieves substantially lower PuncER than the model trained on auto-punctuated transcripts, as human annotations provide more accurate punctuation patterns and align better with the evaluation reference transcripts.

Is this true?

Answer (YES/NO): YES